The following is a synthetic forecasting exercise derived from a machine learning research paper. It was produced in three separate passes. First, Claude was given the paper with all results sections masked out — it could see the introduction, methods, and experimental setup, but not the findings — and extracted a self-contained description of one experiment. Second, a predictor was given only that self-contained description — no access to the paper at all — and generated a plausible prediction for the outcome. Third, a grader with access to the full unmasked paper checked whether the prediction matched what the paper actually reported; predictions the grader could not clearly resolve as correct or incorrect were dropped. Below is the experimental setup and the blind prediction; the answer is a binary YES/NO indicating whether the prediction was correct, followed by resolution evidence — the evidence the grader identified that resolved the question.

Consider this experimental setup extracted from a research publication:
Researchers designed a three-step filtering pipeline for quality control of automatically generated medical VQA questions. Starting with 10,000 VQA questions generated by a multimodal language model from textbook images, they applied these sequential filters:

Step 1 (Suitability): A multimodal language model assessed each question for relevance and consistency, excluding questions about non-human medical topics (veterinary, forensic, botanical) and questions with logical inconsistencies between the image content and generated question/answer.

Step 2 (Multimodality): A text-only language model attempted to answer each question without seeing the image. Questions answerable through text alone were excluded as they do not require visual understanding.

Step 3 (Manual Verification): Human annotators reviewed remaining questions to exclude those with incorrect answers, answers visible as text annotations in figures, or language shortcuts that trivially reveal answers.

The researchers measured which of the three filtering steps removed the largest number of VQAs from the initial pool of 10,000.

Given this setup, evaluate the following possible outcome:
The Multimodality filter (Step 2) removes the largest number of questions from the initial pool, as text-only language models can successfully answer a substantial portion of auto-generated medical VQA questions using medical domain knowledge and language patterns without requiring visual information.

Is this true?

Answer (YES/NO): NO